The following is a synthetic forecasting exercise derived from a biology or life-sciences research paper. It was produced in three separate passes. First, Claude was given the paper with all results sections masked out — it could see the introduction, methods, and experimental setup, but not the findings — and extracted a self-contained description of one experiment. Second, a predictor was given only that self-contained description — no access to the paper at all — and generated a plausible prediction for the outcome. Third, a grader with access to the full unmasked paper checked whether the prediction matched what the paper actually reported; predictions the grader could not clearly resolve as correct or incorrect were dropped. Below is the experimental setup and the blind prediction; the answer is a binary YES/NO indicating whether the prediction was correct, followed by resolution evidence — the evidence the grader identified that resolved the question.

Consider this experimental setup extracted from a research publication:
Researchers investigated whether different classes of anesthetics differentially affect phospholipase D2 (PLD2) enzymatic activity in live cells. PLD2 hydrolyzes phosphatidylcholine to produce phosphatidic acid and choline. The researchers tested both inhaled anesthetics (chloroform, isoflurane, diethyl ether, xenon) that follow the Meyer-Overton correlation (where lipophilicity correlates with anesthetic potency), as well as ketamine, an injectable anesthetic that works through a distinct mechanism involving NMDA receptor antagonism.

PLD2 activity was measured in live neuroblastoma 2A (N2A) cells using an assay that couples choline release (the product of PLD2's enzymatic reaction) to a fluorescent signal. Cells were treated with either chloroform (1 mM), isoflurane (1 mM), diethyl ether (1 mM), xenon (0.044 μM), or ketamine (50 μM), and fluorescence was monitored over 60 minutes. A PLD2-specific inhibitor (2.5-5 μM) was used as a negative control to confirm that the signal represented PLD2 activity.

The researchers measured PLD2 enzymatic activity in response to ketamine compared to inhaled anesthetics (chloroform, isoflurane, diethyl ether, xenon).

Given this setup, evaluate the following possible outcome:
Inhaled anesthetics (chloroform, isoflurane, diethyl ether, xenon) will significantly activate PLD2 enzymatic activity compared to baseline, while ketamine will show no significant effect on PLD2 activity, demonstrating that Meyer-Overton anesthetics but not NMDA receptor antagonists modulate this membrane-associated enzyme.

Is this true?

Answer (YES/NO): YES